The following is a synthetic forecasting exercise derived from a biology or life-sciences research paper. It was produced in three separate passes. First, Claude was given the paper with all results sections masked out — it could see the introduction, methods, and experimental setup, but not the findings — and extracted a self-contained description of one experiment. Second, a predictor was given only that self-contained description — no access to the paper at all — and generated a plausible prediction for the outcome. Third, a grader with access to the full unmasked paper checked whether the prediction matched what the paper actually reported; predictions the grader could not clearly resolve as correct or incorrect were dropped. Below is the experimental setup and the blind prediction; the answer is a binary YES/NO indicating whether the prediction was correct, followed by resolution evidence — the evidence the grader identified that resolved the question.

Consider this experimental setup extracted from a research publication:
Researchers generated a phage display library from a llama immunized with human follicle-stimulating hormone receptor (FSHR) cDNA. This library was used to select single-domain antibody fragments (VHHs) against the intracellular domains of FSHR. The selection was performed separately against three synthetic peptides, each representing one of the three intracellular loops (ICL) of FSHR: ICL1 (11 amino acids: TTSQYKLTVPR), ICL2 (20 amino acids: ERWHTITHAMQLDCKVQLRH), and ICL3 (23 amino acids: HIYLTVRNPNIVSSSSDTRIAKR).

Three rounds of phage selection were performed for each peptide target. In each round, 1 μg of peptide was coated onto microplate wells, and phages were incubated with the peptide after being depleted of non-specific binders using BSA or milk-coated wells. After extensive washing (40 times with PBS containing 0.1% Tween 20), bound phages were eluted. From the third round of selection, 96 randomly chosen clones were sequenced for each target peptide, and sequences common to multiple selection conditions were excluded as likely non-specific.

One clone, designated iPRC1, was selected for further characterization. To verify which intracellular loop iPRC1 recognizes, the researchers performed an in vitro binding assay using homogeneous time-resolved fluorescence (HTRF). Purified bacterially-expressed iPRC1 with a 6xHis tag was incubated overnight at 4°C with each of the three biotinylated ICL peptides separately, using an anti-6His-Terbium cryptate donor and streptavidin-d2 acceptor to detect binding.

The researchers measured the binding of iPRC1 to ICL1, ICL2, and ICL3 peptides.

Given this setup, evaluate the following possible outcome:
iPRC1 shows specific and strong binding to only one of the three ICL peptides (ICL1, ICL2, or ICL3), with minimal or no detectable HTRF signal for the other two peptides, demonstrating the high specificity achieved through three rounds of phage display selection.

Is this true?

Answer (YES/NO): YES